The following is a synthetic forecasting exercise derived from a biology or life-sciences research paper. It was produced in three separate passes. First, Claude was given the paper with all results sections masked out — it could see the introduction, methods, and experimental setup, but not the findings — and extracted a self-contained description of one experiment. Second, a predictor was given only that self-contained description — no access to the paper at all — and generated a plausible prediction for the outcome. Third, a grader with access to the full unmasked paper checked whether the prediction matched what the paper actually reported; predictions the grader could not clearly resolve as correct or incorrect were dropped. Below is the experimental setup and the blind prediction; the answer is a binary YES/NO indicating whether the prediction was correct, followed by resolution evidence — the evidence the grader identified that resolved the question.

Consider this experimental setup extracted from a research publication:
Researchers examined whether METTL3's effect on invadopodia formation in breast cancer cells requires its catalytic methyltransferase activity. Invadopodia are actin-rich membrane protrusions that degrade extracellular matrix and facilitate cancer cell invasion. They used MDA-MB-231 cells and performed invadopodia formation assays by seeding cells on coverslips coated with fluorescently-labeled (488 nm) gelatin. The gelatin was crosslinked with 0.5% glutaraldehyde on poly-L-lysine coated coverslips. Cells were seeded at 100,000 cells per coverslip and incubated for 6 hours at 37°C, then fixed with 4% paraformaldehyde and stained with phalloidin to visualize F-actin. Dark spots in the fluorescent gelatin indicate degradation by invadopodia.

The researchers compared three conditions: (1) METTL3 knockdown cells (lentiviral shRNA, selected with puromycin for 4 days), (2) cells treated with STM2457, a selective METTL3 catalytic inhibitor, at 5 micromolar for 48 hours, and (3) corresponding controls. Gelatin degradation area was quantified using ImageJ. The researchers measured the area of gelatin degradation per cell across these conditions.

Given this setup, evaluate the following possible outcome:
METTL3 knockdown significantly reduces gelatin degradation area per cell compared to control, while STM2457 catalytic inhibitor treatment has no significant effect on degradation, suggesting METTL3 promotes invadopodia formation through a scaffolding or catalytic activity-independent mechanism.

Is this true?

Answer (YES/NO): YES